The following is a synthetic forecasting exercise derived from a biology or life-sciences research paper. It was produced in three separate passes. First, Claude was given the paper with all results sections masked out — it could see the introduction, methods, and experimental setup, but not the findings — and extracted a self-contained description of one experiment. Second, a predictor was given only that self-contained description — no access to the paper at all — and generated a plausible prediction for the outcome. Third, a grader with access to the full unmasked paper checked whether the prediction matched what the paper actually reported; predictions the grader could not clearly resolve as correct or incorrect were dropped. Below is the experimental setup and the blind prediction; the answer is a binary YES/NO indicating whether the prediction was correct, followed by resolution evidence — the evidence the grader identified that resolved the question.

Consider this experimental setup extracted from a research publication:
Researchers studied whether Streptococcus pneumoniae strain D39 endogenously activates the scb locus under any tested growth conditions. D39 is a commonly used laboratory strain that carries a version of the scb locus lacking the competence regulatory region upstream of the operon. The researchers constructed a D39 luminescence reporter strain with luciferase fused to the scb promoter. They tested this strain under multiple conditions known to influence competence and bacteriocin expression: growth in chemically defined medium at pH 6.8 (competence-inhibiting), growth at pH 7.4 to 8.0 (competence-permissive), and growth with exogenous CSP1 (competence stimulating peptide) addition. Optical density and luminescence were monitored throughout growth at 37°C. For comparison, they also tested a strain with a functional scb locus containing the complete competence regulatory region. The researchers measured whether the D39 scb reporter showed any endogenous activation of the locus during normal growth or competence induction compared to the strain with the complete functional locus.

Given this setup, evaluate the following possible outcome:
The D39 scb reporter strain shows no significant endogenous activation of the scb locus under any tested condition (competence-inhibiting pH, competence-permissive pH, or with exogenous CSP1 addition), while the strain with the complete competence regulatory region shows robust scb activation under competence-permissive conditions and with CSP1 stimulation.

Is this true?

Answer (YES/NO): YES